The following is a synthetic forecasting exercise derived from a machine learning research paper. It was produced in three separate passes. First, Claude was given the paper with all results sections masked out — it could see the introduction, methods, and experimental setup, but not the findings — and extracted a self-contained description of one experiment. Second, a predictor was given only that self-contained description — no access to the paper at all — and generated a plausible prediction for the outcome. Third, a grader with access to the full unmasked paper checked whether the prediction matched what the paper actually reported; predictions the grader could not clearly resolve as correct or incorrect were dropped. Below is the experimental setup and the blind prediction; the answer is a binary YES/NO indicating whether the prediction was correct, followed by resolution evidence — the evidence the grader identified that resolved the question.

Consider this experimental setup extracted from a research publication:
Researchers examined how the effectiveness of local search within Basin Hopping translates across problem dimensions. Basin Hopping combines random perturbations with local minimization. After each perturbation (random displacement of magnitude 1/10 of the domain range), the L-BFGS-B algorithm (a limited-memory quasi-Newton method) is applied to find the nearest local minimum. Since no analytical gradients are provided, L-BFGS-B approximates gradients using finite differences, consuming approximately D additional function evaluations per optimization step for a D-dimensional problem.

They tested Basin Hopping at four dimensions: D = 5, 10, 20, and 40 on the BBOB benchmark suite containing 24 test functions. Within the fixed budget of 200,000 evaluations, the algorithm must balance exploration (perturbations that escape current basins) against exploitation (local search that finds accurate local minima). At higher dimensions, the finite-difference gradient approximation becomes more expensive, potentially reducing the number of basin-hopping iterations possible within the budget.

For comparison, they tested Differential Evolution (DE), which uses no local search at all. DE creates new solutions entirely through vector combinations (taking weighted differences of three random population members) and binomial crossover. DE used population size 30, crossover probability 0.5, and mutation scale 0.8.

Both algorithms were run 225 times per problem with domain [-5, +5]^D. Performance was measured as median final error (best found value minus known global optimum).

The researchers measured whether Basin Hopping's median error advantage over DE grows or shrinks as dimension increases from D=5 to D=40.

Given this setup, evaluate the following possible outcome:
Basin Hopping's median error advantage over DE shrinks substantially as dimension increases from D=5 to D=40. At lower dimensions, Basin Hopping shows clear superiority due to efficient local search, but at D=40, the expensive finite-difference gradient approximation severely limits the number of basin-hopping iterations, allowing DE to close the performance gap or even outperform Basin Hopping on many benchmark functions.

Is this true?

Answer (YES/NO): NO